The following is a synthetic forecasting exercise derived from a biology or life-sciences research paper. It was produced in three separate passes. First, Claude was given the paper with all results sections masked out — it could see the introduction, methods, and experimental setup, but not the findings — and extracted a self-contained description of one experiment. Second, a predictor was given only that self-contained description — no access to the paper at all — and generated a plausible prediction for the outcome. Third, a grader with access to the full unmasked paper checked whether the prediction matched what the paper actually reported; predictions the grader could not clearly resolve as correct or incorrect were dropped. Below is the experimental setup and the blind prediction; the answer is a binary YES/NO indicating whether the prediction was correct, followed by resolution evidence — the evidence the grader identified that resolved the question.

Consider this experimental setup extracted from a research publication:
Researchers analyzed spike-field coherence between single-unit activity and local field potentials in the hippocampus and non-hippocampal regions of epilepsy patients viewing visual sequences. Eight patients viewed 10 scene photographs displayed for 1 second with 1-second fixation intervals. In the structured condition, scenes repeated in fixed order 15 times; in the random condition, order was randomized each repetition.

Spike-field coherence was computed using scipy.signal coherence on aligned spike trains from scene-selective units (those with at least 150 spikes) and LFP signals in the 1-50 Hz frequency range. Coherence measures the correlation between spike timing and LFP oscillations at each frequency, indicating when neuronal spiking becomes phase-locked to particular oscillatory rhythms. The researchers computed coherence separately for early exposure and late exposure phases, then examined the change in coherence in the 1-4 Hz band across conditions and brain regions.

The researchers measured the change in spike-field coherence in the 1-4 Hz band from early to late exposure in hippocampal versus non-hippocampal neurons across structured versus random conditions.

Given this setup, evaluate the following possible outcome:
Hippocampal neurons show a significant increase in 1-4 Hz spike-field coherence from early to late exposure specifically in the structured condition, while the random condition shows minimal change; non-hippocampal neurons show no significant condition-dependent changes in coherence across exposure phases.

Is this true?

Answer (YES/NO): YES